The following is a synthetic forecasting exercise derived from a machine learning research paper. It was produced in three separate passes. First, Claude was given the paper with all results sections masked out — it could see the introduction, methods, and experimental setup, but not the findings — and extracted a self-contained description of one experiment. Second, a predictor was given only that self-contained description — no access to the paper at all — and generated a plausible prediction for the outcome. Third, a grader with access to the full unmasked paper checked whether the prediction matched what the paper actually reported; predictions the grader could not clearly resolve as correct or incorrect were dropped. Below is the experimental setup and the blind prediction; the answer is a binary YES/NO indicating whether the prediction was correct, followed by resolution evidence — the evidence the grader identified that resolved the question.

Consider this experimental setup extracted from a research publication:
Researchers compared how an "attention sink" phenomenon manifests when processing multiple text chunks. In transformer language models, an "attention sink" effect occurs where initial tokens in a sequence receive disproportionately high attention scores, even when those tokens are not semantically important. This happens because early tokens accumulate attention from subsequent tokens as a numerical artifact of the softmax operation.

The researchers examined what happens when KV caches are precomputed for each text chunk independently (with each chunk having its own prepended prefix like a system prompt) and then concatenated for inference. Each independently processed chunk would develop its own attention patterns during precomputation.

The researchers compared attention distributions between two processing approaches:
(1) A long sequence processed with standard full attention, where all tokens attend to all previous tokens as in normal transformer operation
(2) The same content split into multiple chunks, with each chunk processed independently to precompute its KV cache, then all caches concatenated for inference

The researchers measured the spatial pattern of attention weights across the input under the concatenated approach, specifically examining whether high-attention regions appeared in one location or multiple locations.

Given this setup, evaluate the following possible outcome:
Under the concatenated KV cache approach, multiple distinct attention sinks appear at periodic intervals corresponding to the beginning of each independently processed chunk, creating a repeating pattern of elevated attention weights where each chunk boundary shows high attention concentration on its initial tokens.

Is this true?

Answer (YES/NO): YES